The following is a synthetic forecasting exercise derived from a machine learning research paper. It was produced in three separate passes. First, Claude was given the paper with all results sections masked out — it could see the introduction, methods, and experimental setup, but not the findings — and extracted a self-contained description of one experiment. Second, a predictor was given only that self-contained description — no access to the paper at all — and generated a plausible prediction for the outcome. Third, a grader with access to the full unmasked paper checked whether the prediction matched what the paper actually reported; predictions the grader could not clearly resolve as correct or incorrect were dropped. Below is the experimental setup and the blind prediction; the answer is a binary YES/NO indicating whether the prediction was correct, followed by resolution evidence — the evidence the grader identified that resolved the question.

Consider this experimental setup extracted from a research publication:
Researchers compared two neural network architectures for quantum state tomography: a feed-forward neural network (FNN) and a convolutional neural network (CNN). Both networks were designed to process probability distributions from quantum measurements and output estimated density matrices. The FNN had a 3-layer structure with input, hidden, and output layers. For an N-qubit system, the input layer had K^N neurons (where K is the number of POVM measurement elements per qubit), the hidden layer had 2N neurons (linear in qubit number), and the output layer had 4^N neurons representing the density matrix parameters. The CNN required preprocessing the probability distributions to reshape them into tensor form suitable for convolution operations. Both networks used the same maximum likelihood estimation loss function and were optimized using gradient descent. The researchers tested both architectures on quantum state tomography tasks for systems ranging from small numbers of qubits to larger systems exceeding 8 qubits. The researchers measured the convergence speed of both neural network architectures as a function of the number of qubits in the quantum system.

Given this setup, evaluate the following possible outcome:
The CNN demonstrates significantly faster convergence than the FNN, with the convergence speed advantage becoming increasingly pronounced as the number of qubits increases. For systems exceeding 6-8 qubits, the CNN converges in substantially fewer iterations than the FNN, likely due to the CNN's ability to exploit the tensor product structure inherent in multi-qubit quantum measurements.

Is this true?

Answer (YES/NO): NO